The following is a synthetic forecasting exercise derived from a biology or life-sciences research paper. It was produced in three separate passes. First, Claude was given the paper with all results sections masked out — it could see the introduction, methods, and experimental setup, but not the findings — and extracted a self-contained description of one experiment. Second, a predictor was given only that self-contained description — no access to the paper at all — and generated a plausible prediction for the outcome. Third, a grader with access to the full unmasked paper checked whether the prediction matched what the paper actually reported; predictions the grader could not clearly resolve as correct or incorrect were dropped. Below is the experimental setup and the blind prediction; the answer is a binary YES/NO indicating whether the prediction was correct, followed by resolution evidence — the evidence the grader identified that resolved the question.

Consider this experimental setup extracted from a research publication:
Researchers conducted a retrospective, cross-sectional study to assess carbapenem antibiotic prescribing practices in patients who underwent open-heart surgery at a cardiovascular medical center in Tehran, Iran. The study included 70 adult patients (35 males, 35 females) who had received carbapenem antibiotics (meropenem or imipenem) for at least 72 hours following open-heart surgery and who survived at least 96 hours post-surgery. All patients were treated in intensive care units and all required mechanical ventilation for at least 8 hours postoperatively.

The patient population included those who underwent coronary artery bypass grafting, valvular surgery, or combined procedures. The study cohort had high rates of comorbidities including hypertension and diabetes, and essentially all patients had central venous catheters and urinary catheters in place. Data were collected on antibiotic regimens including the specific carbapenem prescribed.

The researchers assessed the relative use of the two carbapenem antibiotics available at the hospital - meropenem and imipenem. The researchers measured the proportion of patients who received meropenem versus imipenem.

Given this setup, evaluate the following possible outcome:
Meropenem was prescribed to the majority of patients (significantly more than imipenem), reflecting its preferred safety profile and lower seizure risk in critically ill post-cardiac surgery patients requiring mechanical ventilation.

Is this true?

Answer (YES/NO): YES